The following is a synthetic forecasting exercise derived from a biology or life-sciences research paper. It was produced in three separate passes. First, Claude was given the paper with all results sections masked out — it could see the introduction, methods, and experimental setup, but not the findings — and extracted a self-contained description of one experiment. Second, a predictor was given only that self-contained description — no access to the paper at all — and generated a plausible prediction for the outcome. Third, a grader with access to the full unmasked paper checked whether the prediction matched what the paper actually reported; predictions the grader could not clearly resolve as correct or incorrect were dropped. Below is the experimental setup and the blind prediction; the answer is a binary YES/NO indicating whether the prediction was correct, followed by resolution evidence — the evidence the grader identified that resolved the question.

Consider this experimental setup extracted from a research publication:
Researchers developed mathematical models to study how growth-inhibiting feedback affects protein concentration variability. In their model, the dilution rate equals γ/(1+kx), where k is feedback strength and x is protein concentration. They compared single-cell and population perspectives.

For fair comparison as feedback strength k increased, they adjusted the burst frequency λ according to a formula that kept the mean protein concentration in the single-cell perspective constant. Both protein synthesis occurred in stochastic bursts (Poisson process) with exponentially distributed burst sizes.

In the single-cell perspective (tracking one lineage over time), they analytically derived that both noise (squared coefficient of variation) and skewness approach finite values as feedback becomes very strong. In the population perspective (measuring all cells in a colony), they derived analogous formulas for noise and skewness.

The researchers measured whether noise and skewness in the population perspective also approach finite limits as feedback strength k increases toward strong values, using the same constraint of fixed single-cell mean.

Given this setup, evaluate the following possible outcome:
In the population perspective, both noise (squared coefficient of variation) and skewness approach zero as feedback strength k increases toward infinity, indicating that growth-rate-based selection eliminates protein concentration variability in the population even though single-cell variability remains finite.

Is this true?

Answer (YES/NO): NO